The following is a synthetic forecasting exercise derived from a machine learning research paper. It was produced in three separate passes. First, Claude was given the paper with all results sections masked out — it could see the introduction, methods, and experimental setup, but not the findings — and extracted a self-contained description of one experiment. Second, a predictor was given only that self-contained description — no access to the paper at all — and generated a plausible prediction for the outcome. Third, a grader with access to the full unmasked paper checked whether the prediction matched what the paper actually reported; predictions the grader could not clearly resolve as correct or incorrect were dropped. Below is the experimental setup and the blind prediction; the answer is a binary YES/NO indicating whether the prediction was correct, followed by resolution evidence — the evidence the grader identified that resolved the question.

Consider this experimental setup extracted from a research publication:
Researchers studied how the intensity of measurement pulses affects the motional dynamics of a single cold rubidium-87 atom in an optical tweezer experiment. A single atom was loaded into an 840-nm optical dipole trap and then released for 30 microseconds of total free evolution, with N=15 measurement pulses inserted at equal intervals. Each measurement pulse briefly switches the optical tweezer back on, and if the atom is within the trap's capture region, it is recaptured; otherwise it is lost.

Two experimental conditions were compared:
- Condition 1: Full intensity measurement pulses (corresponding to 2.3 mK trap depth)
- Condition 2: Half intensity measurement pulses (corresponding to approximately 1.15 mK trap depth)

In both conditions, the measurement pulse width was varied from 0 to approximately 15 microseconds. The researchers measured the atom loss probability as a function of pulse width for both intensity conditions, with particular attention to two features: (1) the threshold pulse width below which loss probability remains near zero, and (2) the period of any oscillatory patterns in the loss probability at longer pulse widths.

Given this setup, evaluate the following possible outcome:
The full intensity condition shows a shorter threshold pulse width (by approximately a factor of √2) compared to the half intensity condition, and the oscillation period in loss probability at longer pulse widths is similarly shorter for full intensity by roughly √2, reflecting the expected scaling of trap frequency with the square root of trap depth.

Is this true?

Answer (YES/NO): NO